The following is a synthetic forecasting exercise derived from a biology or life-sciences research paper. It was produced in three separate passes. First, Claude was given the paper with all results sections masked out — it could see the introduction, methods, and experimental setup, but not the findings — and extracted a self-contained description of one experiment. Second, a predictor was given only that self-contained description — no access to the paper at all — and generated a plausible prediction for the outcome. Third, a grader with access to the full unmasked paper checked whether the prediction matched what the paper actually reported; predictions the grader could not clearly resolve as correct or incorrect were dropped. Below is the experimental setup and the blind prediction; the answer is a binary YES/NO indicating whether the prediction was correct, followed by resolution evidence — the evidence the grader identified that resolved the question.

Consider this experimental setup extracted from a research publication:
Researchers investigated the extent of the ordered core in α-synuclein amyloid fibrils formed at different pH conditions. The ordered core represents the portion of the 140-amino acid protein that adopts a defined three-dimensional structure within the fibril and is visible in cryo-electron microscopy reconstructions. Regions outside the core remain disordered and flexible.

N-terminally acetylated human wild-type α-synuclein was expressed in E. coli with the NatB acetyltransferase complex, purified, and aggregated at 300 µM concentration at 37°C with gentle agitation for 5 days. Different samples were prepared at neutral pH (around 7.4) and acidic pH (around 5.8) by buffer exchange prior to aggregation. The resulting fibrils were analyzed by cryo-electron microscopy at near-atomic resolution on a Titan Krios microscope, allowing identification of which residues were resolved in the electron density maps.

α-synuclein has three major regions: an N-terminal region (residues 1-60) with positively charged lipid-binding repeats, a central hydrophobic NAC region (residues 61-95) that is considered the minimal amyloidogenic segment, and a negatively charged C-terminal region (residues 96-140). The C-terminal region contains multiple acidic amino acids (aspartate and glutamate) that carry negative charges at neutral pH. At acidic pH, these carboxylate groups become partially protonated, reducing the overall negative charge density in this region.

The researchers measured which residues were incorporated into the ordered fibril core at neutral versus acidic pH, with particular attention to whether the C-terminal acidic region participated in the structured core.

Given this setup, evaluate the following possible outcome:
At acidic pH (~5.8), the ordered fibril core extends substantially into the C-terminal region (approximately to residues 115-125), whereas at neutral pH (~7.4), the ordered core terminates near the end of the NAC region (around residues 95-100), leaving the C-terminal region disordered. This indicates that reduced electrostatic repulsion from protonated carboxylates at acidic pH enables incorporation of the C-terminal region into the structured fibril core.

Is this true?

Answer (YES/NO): NO